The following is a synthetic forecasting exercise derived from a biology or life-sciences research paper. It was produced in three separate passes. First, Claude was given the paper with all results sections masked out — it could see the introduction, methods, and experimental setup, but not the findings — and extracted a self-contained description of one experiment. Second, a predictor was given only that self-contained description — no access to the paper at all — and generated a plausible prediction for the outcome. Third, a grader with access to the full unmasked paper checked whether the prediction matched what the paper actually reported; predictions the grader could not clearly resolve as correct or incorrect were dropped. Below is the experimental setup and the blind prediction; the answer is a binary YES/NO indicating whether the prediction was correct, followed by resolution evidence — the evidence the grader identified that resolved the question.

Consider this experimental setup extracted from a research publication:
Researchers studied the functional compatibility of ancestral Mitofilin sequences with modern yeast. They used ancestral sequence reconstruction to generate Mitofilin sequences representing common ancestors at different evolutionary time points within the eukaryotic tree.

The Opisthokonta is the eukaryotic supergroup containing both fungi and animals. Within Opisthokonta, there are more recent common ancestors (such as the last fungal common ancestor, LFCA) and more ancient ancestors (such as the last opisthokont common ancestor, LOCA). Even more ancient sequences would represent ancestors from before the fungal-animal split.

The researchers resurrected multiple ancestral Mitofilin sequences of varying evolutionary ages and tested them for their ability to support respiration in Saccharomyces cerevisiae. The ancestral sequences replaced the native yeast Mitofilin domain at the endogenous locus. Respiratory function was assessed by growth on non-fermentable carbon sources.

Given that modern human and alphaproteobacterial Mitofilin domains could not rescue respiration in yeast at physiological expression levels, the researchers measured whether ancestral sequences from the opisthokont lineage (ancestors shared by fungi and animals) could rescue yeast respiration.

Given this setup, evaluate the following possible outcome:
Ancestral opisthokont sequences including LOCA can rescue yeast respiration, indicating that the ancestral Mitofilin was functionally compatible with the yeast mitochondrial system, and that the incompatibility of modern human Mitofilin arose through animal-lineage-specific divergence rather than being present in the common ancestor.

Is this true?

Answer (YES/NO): YES